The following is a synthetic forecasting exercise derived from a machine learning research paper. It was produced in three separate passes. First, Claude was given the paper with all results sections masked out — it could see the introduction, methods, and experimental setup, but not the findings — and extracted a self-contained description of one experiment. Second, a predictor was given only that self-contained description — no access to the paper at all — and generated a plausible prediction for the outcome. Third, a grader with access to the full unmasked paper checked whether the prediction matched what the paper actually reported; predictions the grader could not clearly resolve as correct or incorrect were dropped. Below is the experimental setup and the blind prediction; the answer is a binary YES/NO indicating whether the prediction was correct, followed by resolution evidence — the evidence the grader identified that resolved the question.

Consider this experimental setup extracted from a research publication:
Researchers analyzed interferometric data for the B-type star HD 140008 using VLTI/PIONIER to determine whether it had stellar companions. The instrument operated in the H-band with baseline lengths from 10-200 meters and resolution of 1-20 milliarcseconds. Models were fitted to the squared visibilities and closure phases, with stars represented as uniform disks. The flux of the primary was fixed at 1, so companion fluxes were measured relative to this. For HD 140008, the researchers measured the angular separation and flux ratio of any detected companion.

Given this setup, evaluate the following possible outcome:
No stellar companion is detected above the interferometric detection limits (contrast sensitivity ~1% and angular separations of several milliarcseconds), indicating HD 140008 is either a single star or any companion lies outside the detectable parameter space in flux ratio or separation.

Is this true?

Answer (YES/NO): NO